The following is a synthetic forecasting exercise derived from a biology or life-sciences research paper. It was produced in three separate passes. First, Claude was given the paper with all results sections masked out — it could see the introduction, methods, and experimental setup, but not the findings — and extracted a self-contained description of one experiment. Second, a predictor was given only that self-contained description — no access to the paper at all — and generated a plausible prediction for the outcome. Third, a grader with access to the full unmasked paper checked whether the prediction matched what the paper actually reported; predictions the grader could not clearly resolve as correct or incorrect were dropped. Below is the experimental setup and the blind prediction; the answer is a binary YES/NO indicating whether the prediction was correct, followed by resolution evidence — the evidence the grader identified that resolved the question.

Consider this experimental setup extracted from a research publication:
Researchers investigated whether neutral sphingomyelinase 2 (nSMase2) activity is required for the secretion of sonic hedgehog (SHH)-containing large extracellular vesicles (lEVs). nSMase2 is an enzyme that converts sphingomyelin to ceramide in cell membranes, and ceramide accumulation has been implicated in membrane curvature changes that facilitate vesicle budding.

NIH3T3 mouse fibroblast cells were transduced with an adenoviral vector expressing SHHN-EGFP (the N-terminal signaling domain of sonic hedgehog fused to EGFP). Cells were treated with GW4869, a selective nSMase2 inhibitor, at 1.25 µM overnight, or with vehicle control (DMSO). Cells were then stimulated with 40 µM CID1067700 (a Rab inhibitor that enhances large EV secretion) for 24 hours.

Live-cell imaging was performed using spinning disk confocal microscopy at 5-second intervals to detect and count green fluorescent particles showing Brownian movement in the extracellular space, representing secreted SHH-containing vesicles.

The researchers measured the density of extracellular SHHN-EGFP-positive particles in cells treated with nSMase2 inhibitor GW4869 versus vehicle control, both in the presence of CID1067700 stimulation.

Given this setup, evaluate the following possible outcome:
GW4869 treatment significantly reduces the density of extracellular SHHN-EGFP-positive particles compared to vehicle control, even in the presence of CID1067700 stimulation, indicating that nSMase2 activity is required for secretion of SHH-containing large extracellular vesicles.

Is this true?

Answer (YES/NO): YES